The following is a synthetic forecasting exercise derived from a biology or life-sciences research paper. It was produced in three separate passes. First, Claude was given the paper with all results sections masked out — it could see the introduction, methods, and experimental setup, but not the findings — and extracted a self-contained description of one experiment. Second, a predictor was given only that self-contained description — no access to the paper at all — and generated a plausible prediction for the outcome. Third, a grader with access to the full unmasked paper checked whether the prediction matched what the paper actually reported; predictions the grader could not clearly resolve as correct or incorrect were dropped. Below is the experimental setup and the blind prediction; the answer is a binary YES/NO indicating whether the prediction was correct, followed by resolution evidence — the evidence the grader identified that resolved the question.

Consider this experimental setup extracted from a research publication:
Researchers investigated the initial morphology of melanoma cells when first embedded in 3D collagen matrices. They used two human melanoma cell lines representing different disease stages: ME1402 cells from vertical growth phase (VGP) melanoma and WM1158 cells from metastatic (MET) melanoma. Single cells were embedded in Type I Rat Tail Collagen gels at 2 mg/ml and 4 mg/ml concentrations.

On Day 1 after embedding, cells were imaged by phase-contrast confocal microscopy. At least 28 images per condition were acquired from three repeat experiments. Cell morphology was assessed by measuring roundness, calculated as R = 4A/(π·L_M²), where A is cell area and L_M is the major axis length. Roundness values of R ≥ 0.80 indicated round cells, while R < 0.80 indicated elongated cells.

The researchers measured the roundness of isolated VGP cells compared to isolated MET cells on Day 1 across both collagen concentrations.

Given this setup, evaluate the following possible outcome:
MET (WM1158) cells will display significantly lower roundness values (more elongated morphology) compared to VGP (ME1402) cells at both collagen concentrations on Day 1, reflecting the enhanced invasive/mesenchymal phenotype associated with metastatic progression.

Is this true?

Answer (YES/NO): NO